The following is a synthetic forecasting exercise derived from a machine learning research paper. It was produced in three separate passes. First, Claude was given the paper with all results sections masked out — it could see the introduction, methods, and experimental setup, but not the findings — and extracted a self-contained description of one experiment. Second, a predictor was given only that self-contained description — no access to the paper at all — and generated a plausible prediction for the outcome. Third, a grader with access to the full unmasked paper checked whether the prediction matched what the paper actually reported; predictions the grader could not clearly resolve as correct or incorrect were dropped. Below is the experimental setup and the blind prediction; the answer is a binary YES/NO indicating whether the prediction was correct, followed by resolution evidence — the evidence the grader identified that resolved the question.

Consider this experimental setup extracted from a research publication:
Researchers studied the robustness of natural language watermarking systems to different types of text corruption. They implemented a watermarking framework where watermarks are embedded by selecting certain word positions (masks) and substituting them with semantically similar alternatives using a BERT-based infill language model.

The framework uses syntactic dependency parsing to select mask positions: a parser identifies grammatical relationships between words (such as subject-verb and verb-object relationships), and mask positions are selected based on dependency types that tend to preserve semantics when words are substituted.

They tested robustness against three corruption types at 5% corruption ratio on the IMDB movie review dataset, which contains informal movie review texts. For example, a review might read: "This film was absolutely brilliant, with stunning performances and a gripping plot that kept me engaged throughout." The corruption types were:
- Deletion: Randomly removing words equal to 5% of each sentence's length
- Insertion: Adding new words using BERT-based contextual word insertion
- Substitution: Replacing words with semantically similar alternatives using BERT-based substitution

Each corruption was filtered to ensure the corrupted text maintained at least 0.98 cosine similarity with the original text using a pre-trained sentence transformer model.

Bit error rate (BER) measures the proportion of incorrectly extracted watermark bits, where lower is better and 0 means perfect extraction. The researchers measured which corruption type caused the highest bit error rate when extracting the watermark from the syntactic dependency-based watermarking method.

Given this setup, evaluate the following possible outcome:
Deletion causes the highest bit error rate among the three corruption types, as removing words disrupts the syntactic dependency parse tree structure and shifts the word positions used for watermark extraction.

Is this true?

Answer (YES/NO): YES